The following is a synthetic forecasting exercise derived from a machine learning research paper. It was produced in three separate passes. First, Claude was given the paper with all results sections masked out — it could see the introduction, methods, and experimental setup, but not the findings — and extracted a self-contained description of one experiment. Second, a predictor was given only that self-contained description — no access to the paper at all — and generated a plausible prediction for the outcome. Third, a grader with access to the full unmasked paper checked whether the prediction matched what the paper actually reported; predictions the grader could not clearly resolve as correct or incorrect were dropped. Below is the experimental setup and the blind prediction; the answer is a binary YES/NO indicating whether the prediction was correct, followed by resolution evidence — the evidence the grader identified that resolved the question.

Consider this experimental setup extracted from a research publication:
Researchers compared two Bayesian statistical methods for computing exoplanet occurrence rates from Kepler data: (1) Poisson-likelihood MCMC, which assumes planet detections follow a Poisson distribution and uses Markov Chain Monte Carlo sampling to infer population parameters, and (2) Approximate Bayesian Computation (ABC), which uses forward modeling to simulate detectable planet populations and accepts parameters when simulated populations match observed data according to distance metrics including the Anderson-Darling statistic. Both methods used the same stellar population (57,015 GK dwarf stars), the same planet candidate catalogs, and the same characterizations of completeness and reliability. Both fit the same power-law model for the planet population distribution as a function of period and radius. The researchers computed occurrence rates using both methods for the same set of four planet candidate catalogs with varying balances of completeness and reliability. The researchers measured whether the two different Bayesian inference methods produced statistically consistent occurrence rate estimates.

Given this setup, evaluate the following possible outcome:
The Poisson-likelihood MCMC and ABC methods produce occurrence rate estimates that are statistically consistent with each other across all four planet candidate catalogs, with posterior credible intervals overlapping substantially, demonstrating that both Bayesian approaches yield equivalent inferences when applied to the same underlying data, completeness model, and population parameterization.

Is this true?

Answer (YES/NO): YES